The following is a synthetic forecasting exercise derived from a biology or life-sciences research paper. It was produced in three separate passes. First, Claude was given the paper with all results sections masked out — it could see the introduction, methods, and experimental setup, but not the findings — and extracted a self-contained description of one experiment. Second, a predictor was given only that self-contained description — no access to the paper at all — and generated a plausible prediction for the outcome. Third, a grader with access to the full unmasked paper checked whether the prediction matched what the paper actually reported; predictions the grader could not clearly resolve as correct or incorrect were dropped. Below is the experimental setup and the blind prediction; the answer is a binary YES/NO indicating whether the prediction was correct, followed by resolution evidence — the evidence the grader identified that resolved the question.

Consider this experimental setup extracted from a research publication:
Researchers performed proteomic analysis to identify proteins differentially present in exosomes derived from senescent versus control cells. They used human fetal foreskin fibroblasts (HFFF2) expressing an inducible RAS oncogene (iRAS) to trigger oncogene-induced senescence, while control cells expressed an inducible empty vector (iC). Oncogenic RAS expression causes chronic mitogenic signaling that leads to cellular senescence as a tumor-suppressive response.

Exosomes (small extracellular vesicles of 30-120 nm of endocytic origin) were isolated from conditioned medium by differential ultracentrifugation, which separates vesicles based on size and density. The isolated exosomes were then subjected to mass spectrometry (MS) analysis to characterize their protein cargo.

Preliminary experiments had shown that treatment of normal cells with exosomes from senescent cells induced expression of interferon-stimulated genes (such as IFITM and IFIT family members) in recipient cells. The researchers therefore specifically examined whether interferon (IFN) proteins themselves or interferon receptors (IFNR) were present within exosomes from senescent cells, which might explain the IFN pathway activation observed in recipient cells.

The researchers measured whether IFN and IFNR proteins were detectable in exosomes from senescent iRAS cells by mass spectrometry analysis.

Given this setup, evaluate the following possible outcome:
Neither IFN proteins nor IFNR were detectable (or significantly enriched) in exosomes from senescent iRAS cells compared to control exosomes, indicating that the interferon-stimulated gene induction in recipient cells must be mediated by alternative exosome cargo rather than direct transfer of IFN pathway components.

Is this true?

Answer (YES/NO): YES